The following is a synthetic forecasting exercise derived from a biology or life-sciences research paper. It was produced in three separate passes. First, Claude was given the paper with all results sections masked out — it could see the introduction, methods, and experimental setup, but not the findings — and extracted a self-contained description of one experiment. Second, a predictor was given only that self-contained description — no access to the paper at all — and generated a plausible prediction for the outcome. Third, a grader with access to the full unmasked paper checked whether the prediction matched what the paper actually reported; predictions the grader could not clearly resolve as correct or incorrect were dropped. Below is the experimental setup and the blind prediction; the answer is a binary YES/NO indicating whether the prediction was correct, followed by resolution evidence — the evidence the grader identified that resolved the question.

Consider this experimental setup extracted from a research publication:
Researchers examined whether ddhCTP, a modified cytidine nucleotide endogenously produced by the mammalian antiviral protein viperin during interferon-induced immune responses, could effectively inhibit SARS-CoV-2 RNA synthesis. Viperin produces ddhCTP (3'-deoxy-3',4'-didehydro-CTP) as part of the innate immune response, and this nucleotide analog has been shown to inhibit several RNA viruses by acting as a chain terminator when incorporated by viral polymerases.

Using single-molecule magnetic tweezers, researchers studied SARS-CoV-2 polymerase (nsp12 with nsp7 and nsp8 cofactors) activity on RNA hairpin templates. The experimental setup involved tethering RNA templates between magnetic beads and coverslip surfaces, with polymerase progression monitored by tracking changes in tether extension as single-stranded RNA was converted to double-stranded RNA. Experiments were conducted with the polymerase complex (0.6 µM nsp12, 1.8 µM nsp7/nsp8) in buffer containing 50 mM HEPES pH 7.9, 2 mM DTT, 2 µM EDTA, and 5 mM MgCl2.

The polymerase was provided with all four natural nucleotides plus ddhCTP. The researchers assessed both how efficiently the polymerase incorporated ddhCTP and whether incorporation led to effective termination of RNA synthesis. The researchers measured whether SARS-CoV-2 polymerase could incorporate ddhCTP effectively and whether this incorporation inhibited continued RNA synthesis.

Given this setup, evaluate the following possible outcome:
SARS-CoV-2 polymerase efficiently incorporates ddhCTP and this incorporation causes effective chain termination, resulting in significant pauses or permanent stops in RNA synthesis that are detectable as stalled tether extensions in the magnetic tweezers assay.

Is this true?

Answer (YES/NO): NO